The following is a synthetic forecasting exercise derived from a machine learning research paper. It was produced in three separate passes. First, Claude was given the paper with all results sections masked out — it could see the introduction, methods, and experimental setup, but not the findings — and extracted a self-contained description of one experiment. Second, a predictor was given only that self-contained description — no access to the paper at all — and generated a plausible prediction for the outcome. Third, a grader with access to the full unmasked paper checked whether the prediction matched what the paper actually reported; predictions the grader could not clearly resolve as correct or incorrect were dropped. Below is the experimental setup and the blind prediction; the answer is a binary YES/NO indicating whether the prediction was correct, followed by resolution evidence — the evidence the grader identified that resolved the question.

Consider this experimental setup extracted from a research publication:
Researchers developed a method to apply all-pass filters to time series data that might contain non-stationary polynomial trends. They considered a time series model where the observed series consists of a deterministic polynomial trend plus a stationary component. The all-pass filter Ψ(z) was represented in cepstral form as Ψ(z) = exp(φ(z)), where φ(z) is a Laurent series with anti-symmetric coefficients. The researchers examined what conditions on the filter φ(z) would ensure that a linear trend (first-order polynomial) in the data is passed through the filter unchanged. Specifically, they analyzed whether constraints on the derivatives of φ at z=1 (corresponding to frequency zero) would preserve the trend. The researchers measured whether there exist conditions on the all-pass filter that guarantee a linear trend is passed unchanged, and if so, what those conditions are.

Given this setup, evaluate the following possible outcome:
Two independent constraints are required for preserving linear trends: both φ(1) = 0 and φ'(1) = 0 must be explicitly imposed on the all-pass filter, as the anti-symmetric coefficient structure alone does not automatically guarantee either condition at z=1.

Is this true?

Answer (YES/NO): NO